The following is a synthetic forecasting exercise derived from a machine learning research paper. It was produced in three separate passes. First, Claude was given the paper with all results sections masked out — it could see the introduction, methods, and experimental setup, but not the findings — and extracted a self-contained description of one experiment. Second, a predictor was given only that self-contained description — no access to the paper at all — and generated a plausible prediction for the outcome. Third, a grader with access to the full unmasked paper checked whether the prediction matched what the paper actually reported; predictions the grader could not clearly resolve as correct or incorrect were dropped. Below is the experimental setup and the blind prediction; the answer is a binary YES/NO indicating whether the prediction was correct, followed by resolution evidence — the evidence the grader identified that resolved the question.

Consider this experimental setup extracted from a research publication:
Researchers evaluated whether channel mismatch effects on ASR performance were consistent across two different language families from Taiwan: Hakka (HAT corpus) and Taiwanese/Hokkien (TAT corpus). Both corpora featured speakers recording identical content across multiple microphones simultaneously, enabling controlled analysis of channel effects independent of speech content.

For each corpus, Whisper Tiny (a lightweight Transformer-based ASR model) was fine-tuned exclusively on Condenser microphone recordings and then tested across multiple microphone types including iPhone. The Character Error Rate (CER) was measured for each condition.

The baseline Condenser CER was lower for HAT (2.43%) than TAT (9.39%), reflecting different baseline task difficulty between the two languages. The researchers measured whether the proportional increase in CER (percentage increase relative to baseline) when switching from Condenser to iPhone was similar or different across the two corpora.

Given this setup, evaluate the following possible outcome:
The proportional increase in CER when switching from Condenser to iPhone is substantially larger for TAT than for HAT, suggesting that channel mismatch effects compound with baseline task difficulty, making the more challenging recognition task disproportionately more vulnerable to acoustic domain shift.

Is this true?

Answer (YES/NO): NO